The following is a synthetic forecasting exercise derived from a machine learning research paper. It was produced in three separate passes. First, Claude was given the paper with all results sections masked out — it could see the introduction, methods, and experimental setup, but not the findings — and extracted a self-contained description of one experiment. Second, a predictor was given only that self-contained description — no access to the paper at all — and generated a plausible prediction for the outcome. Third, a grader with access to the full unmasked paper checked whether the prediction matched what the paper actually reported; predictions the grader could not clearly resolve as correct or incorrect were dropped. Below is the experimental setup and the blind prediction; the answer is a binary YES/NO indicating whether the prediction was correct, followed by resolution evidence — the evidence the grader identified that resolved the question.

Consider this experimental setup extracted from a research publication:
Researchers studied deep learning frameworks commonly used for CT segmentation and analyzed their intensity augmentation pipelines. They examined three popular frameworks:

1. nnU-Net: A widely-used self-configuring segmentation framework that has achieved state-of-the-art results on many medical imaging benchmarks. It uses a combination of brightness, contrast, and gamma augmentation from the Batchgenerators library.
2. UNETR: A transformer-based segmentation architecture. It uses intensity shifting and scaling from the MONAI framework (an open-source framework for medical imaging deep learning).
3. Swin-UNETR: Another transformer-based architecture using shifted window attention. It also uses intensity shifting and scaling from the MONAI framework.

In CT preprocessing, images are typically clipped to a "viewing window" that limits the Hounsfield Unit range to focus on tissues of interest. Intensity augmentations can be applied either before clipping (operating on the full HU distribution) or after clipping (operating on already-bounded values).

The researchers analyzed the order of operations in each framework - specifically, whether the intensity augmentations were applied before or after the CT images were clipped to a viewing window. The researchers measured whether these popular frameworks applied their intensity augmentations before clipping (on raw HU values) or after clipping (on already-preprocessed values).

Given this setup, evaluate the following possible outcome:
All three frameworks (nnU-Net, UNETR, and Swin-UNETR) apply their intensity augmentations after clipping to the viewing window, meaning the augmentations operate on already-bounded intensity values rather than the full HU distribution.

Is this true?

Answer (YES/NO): YES